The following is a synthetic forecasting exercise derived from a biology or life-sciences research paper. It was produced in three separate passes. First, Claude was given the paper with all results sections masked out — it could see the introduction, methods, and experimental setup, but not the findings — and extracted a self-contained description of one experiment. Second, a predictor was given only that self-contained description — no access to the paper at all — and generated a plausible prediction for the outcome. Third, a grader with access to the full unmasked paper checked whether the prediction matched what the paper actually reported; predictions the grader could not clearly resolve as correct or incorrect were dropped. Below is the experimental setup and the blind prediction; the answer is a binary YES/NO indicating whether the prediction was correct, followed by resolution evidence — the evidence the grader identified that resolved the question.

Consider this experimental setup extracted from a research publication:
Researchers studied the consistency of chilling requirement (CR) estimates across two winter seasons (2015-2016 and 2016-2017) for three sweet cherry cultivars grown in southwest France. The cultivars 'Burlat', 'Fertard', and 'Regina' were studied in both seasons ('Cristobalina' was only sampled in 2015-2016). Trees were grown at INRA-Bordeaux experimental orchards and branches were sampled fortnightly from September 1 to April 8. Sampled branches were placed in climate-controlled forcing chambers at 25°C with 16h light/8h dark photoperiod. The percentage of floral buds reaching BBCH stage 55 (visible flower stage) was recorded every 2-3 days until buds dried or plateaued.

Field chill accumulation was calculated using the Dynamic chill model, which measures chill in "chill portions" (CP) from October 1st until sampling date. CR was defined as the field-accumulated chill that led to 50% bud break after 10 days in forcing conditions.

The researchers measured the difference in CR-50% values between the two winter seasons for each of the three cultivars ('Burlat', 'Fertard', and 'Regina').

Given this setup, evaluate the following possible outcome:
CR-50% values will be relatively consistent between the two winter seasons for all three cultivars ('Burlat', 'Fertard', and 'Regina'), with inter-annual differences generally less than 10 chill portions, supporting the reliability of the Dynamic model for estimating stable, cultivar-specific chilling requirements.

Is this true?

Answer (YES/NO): NO